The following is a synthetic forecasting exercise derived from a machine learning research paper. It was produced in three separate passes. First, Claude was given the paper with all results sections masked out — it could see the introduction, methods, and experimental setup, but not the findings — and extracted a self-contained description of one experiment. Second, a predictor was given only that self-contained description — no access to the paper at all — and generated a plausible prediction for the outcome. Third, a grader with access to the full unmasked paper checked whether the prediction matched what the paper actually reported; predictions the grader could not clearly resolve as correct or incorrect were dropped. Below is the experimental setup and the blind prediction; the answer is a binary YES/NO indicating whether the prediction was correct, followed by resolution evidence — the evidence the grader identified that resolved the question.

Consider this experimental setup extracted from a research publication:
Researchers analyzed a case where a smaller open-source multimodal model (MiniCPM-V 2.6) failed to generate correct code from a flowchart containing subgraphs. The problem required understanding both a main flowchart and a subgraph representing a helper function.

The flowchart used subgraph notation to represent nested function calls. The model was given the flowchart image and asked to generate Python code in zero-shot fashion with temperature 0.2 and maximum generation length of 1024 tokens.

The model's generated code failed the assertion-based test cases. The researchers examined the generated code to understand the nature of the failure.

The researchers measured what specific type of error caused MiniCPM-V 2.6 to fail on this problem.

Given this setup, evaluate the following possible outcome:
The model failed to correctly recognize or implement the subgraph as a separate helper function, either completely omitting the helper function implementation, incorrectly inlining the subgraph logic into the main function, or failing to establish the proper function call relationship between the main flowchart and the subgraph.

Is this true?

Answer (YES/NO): NO